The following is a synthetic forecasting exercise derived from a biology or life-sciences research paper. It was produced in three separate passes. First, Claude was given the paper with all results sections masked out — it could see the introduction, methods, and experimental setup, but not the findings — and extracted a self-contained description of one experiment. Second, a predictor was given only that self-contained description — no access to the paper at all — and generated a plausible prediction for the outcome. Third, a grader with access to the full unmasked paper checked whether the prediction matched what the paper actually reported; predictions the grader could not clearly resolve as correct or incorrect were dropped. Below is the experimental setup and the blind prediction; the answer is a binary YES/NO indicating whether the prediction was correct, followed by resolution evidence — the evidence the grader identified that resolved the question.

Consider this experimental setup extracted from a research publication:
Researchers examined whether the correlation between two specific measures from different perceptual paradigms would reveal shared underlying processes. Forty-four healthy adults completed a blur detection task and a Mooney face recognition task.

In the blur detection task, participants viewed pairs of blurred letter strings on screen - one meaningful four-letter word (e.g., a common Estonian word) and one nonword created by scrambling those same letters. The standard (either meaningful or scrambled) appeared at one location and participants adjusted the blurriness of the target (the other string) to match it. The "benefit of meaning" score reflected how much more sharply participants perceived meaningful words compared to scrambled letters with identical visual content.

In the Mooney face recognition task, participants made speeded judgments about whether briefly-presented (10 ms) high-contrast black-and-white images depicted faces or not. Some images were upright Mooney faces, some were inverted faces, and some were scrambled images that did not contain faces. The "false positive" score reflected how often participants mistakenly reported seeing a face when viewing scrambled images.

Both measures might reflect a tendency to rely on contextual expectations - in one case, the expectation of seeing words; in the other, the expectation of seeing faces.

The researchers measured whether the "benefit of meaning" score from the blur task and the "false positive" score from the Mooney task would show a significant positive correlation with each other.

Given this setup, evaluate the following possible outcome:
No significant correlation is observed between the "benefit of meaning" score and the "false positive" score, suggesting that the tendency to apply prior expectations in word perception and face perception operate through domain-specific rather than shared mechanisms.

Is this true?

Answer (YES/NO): NO